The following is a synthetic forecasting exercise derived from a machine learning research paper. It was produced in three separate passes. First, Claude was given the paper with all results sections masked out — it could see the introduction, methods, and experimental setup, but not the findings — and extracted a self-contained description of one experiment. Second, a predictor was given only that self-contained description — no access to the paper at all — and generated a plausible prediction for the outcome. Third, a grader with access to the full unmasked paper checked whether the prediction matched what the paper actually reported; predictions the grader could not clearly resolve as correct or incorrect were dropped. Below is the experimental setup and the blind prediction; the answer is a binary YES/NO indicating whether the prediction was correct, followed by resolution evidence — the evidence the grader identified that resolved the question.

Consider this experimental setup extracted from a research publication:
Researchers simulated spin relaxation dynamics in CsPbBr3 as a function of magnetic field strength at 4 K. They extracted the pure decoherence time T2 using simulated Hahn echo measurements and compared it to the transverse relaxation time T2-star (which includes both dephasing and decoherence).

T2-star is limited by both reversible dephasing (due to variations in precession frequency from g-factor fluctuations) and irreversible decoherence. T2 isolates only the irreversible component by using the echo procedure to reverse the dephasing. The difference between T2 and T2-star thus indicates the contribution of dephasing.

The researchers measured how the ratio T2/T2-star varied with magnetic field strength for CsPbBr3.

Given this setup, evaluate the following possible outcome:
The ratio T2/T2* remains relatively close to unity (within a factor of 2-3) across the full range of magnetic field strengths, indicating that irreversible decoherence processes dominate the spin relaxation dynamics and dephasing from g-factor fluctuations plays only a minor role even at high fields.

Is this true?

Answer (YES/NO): NO